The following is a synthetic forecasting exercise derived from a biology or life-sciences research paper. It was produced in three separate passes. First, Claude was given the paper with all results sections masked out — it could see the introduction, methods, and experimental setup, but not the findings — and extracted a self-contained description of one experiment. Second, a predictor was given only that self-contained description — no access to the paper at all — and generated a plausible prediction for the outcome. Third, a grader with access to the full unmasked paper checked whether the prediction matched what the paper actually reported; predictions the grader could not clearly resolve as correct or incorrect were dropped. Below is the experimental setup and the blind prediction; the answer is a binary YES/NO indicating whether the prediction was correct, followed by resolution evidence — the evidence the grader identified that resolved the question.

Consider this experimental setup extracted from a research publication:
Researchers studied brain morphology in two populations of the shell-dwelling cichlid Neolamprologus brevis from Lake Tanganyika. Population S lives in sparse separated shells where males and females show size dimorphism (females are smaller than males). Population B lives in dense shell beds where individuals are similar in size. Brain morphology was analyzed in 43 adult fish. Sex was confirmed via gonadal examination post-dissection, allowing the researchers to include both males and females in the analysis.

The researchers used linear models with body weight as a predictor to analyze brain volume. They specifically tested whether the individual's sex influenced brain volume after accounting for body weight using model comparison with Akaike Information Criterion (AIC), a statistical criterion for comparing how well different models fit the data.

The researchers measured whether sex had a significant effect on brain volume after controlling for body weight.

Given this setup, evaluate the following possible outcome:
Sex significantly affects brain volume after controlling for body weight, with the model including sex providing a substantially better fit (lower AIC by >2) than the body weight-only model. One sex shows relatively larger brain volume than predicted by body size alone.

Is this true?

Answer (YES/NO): NO